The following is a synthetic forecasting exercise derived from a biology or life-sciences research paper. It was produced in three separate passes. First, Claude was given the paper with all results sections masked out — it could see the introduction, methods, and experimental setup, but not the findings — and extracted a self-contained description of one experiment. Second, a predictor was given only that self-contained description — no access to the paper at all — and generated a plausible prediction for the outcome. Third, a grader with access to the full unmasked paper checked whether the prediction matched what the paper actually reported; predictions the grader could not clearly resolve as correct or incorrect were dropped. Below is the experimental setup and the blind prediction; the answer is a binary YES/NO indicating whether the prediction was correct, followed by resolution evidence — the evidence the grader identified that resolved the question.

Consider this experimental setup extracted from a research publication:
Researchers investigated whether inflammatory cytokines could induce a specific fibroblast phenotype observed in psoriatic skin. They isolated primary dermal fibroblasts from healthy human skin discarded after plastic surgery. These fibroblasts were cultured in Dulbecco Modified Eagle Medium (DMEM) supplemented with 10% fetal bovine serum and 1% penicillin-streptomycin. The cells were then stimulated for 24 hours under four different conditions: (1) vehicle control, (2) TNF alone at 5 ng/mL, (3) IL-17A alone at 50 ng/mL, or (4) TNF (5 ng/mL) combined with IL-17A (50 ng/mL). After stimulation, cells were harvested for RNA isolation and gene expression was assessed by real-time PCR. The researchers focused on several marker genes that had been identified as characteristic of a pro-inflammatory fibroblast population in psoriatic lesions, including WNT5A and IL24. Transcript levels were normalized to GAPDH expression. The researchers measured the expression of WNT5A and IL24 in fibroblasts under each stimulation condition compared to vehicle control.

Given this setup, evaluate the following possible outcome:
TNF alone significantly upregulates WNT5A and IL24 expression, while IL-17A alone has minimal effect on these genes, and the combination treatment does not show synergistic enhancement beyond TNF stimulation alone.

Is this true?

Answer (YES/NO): NO